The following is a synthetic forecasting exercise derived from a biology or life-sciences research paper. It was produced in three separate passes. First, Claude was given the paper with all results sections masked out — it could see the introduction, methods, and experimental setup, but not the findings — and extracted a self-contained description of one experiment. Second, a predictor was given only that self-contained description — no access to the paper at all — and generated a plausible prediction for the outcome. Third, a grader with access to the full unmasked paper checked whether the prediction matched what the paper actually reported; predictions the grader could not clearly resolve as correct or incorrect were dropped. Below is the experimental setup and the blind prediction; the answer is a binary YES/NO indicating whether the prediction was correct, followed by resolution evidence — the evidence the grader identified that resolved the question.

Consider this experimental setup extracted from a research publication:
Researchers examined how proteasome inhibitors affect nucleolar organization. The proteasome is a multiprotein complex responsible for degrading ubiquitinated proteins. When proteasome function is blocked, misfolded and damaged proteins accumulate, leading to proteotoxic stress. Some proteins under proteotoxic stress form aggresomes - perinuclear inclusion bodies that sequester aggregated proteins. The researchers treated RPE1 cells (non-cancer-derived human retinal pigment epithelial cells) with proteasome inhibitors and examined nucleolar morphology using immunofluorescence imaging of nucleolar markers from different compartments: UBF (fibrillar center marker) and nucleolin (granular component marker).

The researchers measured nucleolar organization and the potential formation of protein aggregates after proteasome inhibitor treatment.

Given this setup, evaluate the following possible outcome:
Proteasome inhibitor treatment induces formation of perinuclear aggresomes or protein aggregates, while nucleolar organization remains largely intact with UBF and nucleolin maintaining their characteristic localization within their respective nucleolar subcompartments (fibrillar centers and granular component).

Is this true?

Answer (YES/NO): NO